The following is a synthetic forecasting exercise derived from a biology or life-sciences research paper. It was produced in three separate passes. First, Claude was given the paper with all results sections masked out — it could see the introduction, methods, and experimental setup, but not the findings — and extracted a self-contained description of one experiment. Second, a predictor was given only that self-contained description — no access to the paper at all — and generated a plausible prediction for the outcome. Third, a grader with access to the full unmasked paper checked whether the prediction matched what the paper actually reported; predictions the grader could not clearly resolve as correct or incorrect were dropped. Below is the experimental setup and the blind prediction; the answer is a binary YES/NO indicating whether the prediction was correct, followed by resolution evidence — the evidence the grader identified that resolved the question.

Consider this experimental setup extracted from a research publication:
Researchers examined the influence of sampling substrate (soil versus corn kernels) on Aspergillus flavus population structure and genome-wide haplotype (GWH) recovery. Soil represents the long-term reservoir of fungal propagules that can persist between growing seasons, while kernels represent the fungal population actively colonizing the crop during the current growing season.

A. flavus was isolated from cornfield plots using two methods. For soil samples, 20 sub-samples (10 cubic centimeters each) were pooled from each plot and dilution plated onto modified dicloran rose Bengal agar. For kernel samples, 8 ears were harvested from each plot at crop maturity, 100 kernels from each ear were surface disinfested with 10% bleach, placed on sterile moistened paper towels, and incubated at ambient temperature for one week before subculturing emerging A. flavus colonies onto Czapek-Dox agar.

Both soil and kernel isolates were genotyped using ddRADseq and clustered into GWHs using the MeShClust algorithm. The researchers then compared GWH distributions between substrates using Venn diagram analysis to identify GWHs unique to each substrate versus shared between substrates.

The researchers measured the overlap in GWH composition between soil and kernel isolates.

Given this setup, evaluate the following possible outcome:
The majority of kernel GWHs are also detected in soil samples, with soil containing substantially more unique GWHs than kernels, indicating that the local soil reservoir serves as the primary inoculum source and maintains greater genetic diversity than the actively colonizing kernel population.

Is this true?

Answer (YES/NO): NO